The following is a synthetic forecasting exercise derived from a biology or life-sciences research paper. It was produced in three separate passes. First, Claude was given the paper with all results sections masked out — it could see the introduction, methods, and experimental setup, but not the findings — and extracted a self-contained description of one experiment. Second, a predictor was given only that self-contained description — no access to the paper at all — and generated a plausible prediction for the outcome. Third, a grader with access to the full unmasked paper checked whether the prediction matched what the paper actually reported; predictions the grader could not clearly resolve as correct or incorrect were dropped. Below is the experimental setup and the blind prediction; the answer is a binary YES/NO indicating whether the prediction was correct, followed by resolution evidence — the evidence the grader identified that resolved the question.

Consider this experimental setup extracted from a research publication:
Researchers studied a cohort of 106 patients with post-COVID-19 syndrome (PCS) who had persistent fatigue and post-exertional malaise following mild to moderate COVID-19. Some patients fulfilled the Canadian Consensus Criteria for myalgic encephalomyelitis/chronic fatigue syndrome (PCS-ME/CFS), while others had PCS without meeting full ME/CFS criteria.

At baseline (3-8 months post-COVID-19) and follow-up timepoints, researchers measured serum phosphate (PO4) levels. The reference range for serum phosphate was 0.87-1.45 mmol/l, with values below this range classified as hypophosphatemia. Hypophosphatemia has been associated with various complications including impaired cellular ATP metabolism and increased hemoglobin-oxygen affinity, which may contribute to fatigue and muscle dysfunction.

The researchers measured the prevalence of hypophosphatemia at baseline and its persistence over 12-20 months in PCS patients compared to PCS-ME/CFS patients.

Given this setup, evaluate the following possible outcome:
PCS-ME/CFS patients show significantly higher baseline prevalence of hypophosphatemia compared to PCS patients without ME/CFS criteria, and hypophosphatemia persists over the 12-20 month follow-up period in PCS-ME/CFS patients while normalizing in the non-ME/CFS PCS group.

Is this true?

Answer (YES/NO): NO